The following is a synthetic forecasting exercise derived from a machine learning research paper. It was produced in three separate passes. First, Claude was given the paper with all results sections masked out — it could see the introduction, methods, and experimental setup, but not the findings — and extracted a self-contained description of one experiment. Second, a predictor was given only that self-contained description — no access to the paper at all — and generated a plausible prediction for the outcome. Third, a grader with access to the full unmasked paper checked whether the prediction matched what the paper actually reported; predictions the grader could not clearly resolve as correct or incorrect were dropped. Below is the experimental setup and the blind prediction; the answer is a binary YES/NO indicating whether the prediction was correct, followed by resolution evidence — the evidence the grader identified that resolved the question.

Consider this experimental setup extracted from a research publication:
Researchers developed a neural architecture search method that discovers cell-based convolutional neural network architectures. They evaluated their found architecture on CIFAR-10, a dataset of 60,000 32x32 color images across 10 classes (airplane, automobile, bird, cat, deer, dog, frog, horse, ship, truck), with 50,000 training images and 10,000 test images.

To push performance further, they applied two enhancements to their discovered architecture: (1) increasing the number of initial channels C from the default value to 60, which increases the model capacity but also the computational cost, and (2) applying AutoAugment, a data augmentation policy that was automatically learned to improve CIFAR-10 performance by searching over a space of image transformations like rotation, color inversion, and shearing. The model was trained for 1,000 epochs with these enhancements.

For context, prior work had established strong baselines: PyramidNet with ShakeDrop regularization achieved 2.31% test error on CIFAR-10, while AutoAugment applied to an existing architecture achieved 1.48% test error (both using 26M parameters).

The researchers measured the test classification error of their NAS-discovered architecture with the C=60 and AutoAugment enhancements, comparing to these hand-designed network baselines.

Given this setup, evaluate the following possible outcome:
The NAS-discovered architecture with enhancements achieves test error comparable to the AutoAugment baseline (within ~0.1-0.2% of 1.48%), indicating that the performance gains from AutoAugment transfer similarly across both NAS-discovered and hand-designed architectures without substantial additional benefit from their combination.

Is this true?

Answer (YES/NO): NO